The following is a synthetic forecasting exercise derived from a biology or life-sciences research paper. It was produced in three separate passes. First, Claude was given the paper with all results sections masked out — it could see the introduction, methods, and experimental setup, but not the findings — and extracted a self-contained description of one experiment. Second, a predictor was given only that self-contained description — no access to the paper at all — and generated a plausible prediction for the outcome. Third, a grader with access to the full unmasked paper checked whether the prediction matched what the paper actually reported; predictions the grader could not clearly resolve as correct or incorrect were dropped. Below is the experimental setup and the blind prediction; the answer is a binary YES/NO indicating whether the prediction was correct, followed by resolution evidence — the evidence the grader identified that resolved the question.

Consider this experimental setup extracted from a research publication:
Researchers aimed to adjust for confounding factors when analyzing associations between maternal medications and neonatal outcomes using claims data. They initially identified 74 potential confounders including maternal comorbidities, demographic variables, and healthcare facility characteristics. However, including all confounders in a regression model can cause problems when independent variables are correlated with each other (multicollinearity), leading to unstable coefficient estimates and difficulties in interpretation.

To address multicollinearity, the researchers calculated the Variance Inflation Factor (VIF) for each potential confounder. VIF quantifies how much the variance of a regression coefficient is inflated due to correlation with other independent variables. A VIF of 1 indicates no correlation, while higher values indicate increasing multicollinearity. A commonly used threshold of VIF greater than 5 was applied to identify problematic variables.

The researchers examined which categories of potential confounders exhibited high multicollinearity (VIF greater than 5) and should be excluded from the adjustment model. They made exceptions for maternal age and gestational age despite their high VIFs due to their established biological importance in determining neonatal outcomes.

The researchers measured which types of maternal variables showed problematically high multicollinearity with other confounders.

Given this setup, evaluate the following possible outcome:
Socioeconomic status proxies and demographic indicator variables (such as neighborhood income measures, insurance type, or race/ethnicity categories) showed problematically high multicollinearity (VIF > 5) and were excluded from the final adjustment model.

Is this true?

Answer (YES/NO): NO